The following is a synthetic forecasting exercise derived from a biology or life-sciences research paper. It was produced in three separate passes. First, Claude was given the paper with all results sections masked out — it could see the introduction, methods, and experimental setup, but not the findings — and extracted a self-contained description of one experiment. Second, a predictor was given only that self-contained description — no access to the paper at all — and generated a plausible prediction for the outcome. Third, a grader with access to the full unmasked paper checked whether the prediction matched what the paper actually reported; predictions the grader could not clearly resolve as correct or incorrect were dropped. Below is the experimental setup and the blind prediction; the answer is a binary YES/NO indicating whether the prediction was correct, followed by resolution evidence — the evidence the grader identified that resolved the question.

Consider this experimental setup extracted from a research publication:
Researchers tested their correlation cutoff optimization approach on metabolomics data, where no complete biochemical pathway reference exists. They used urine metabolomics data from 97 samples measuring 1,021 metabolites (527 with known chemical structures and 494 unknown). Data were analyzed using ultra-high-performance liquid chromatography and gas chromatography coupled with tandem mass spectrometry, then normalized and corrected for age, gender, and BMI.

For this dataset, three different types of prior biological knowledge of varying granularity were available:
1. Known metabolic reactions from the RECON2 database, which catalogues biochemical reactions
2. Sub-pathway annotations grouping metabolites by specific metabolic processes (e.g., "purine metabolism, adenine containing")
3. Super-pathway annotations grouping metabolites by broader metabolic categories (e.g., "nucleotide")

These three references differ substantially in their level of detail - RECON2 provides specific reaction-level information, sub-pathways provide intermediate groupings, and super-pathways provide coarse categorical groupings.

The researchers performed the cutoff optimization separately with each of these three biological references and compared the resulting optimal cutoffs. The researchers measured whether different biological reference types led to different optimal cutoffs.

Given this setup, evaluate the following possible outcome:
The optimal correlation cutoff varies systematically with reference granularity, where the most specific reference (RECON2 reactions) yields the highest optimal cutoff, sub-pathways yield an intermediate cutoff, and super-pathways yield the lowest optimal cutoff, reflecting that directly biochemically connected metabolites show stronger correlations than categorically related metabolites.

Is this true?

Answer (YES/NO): NO